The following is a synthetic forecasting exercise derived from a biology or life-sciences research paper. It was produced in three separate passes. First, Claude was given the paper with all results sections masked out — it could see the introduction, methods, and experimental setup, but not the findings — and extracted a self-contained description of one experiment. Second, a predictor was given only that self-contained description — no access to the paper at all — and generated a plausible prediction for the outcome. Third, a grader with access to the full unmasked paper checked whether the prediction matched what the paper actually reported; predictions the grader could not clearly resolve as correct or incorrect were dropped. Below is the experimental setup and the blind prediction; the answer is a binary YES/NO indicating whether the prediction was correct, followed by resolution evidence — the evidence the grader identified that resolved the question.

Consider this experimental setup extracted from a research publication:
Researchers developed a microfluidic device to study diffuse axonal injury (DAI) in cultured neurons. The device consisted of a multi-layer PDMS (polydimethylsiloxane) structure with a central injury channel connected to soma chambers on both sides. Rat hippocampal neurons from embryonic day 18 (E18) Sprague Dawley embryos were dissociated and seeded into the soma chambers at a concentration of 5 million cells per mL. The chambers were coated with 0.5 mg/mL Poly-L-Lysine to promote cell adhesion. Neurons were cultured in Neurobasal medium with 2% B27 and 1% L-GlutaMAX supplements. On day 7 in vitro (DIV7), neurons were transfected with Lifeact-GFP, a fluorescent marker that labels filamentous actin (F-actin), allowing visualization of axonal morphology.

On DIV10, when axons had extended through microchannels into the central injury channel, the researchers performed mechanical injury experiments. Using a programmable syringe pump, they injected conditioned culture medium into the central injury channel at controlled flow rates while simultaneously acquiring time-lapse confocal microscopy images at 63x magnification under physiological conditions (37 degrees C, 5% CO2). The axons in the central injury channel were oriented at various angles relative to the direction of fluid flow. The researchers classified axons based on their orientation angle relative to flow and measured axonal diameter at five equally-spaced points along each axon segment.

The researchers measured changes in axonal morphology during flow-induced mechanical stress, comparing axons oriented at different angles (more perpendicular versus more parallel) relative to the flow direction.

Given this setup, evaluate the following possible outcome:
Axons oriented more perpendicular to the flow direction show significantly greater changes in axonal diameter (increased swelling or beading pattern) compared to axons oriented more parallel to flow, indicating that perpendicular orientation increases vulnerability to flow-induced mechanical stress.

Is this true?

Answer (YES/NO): YES